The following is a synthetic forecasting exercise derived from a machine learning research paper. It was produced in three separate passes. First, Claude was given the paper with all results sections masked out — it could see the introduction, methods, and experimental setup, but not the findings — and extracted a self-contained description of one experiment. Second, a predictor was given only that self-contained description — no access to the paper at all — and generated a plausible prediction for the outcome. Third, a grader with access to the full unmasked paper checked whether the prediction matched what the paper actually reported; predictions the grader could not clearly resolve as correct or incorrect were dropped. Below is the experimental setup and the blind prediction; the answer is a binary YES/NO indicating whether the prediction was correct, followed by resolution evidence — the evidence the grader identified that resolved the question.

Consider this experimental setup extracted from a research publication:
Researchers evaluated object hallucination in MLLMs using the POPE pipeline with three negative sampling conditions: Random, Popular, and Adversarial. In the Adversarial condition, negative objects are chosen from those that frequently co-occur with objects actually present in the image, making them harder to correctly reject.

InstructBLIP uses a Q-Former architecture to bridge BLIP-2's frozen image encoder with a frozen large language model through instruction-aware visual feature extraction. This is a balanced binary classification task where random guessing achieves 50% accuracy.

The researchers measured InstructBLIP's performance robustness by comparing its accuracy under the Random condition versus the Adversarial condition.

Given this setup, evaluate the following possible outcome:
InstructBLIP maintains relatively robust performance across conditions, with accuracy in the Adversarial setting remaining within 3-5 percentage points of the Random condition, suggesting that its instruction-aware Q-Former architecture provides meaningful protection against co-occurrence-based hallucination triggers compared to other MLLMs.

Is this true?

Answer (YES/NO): NO